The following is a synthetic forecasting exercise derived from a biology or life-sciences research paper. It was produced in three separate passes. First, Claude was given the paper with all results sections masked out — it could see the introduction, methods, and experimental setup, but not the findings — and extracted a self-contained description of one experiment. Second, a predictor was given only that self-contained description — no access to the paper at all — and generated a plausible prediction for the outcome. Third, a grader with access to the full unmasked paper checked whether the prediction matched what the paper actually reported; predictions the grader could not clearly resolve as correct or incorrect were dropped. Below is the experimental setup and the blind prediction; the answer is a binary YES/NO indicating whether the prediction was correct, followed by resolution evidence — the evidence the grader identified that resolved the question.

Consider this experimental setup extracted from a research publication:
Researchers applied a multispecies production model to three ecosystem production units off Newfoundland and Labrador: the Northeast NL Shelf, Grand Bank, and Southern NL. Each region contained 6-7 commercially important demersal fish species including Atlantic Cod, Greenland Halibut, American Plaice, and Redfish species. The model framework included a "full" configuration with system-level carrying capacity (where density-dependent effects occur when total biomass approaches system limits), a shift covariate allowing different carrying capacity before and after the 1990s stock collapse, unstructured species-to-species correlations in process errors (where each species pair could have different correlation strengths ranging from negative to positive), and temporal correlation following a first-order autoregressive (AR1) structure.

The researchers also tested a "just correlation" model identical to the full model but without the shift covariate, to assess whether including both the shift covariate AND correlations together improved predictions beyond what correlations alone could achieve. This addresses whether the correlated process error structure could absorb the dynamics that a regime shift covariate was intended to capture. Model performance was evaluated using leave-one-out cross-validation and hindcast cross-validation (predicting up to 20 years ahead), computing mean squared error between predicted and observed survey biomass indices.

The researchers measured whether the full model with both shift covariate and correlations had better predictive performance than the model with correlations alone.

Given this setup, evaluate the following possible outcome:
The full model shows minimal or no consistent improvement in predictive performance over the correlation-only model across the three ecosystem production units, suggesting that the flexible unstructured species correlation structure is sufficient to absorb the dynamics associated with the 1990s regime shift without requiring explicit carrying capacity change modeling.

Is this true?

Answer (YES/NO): NO